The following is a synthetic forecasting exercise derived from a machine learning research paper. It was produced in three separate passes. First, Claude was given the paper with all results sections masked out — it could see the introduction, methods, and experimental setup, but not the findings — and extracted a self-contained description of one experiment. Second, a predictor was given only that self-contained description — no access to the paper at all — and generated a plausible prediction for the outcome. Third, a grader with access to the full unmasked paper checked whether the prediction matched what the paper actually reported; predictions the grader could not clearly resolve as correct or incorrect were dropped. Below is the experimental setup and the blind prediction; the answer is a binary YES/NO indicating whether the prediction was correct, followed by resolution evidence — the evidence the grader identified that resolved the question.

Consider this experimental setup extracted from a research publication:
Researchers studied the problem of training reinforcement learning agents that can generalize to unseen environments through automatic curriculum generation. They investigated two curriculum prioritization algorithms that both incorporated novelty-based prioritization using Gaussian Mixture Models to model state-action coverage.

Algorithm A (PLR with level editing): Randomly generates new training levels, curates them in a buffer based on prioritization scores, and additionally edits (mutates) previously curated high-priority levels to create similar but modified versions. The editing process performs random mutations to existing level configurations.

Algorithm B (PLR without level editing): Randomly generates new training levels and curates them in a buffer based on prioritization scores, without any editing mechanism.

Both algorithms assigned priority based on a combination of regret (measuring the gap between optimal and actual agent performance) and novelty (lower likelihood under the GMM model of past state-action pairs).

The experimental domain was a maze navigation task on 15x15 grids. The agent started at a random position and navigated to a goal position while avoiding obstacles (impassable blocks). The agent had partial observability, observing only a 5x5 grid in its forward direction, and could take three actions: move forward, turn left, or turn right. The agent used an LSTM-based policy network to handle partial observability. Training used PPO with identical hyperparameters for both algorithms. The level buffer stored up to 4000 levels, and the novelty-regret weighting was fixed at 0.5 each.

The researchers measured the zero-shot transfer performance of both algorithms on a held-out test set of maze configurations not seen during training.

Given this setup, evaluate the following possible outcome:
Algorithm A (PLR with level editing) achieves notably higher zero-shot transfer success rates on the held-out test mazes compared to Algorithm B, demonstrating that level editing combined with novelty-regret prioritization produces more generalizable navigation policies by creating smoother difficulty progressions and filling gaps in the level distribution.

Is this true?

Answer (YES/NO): YES